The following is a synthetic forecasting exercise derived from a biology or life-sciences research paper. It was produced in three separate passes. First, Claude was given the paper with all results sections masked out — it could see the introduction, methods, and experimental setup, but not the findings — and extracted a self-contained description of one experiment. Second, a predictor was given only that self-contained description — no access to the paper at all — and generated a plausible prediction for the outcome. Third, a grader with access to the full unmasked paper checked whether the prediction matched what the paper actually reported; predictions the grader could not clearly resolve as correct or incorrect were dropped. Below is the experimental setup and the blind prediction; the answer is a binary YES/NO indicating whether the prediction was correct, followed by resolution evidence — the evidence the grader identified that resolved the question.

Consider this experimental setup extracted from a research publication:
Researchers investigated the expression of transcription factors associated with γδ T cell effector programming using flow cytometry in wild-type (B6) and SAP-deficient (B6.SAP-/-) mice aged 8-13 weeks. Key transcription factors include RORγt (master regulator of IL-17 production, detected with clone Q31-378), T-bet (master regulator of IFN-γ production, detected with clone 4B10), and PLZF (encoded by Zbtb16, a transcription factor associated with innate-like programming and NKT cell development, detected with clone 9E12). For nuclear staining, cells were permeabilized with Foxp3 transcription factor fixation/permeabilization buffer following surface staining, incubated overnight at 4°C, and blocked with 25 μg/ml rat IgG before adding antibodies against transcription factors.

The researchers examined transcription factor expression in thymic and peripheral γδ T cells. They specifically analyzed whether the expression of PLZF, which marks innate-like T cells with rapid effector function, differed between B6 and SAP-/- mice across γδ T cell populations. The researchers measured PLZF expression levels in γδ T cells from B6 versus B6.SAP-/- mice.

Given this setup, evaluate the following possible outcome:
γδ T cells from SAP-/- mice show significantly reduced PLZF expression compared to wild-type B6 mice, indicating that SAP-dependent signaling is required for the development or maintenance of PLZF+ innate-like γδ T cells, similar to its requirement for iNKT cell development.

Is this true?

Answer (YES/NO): NO